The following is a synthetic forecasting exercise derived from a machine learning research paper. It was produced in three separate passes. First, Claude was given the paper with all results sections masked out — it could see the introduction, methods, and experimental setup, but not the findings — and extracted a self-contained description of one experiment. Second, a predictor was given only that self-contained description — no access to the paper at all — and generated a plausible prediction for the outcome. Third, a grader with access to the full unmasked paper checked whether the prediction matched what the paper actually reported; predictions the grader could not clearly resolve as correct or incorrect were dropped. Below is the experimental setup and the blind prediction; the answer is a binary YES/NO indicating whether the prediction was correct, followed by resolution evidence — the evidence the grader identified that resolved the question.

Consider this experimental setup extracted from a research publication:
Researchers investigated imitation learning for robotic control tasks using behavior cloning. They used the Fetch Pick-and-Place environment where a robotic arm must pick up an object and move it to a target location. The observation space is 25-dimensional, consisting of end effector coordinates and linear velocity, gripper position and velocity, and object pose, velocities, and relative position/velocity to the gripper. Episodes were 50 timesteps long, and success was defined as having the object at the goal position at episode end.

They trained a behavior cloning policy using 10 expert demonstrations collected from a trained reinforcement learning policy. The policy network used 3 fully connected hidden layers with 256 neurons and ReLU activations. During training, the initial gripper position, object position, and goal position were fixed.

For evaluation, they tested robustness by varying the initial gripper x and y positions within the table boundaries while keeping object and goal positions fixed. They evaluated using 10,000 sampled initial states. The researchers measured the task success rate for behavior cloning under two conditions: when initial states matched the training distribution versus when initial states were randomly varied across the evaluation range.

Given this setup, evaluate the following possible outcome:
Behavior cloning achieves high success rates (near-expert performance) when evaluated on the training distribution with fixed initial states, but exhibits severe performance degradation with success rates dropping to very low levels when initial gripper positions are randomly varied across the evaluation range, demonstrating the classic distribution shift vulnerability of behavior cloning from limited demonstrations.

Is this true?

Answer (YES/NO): YES